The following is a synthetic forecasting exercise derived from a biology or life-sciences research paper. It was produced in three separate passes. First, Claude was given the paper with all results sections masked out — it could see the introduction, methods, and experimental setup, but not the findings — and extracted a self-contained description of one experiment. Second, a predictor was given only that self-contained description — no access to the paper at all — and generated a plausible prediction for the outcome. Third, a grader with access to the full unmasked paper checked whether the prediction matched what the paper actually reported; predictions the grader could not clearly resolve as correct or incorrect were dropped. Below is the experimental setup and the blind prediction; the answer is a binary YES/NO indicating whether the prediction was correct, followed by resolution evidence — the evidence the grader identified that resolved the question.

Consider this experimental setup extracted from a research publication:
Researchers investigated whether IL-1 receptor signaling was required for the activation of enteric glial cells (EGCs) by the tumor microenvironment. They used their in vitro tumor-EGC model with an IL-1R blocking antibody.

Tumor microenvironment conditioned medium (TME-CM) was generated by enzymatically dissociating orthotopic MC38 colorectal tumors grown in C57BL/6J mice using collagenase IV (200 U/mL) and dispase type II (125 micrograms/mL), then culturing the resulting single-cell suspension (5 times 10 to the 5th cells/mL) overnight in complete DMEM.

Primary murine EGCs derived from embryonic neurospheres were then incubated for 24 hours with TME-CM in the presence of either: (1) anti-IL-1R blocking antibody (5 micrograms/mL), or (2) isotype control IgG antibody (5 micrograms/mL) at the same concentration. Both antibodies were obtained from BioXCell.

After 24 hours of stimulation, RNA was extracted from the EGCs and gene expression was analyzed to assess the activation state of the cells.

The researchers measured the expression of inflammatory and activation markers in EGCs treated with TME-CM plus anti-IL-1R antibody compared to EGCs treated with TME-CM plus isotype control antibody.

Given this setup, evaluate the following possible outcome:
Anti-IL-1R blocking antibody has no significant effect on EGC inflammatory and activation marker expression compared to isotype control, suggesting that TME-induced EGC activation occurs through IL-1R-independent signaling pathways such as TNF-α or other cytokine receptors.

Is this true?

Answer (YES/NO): NO